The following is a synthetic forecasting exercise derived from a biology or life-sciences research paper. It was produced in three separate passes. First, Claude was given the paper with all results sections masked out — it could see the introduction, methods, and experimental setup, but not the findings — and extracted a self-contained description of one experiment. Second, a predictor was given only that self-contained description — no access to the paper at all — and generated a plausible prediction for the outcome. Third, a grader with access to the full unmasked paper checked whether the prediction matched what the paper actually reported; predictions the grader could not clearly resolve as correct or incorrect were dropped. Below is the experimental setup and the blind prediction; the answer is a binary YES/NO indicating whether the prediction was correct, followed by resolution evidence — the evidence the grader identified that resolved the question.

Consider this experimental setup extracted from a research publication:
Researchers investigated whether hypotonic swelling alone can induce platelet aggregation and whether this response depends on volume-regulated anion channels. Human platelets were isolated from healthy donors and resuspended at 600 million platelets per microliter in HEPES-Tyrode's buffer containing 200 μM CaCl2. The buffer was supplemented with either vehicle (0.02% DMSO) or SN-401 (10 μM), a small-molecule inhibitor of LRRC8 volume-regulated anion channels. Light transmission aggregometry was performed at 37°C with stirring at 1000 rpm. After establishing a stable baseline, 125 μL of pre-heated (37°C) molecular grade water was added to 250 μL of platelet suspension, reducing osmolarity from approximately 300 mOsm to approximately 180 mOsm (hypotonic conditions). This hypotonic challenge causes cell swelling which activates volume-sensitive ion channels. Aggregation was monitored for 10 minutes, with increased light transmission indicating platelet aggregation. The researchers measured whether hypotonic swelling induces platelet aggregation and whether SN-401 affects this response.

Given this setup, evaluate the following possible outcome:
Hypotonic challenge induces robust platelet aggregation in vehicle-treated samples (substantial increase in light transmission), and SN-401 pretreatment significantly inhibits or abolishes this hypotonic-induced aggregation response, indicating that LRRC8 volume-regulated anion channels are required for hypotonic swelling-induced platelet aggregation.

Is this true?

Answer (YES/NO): YES